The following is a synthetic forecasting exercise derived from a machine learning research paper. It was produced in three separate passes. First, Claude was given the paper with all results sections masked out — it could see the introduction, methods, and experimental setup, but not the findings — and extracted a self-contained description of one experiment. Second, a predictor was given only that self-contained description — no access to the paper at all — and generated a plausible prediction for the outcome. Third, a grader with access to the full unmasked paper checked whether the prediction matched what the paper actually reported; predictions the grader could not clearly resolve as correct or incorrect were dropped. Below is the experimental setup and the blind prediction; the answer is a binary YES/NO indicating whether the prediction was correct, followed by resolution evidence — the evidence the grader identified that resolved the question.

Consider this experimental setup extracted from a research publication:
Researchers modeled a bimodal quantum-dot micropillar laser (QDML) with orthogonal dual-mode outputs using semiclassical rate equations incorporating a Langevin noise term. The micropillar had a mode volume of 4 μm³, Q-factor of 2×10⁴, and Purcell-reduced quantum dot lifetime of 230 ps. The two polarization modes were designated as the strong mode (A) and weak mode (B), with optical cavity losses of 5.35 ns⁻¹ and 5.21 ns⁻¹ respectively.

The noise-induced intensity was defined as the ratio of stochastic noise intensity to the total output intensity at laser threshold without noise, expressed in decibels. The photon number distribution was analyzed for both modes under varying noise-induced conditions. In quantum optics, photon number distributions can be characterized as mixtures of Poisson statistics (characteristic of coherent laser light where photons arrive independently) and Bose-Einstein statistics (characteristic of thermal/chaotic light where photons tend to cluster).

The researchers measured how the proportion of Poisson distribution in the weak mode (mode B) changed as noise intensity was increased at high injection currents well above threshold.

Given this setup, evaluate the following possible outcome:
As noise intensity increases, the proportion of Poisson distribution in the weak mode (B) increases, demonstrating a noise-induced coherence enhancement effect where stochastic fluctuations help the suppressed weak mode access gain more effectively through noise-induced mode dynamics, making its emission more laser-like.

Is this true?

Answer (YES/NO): NO